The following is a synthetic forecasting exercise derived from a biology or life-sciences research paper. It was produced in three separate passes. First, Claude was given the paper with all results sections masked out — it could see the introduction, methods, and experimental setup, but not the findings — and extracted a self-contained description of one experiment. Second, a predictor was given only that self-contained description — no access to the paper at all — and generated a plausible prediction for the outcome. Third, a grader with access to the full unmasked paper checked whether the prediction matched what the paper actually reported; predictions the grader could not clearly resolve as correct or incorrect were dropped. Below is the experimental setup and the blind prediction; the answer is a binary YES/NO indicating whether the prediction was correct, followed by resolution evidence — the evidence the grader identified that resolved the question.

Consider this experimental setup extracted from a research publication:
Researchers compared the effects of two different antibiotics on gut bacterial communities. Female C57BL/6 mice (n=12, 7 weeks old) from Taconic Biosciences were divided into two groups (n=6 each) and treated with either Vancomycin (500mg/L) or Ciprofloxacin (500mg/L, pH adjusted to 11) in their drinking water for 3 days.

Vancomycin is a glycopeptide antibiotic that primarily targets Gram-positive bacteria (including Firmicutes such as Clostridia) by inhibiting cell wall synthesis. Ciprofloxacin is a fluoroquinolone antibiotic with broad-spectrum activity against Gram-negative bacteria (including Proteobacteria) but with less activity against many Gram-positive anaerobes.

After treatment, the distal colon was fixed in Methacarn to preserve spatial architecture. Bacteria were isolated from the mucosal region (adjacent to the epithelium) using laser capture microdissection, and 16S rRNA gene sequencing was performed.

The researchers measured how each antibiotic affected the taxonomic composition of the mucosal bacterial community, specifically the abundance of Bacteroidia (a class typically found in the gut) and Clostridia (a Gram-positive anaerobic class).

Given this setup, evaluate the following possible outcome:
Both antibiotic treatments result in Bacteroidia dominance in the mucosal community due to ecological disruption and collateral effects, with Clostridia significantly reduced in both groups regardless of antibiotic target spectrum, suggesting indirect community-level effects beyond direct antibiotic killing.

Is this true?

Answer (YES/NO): NO